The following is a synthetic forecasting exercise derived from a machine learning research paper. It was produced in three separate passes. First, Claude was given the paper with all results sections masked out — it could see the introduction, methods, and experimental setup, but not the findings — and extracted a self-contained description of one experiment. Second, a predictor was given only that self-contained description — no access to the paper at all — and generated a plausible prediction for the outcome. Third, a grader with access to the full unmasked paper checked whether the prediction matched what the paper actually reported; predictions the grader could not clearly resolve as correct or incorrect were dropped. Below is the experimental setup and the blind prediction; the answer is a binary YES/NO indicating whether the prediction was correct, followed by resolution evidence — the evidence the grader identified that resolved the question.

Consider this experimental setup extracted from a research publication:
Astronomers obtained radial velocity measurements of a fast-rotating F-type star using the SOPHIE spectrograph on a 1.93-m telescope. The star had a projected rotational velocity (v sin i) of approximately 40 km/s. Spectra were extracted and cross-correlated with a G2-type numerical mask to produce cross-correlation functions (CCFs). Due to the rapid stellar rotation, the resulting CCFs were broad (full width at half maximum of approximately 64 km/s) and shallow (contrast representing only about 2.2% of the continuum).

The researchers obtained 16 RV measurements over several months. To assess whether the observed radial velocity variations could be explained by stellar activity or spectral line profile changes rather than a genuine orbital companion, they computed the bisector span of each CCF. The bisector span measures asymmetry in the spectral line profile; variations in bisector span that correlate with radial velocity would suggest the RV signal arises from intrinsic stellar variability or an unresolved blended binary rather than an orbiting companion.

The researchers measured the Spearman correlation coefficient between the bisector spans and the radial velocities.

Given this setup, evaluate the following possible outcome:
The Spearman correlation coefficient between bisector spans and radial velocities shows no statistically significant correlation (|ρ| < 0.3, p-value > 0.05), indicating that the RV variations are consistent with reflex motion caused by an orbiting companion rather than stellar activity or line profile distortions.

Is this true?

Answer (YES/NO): NO